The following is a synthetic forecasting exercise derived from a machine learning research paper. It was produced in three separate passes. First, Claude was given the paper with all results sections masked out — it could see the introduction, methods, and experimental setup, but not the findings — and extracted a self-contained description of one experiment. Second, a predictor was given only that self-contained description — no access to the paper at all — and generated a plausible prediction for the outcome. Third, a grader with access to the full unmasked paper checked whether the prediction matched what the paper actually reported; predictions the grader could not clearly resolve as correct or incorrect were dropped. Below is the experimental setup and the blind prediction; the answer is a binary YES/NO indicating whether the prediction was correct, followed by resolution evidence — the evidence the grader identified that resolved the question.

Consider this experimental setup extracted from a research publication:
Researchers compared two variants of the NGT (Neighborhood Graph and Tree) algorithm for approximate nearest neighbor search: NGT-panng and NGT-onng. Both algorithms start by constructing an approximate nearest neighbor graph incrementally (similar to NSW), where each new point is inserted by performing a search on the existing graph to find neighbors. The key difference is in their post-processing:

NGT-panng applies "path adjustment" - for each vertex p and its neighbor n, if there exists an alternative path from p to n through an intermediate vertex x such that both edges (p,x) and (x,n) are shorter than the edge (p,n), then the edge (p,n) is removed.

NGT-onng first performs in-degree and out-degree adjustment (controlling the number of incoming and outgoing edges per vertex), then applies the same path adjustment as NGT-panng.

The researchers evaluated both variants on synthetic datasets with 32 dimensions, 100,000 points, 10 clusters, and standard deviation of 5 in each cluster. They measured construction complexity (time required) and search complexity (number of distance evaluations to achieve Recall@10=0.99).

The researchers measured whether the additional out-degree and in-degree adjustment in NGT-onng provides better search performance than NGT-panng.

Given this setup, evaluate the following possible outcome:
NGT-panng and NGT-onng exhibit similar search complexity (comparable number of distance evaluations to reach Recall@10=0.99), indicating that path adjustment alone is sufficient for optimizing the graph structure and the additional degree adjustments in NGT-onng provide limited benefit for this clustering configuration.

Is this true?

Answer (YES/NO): YES